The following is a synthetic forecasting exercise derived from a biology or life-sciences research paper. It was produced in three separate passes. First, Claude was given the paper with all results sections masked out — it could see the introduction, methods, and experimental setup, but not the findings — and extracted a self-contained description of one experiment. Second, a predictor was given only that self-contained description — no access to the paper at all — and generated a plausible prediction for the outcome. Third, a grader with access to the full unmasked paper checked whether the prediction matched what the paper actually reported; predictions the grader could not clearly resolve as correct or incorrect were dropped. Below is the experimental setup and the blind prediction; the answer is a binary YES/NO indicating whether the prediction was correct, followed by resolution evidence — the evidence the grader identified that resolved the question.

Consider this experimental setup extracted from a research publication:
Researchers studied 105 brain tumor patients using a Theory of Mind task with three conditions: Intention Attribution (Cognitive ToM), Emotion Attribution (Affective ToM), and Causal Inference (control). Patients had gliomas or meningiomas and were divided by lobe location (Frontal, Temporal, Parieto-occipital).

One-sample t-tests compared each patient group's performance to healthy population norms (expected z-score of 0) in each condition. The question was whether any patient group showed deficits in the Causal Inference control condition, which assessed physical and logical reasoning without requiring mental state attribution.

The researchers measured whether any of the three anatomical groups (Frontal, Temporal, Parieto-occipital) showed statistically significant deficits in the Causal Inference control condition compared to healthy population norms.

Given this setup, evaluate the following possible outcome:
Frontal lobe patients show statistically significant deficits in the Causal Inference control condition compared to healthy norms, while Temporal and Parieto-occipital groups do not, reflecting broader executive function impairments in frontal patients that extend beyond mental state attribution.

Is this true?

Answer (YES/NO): YES